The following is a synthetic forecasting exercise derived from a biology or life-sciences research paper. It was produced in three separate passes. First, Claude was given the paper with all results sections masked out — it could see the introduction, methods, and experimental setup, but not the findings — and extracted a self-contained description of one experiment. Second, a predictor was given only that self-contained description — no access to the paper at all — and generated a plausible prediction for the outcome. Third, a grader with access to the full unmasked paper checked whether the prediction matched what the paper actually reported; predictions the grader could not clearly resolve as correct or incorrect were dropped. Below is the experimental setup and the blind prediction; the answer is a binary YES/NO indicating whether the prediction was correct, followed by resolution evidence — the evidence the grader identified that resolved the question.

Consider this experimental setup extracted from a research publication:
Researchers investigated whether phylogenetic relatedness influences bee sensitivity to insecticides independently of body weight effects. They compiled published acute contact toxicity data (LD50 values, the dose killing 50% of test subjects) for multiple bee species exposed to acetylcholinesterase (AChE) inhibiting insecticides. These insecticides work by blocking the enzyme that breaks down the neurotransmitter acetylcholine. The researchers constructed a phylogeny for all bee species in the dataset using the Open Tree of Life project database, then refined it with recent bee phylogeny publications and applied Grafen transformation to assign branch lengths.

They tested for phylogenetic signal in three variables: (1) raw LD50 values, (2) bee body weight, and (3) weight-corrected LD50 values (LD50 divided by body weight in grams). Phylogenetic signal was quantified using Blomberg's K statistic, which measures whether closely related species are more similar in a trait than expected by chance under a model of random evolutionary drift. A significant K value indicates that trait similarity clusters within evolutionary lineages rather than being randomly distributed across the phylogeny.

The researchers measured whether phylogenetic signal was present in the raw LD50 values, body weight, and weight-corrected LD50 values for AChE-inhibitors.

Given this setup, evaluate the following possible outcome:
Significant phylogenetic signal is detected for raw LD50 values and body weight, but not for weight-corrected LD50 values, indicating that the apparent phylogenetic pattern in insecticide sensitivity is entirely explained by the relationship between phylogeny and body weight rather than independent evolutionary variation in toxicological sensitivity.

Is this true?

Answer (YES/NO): YES